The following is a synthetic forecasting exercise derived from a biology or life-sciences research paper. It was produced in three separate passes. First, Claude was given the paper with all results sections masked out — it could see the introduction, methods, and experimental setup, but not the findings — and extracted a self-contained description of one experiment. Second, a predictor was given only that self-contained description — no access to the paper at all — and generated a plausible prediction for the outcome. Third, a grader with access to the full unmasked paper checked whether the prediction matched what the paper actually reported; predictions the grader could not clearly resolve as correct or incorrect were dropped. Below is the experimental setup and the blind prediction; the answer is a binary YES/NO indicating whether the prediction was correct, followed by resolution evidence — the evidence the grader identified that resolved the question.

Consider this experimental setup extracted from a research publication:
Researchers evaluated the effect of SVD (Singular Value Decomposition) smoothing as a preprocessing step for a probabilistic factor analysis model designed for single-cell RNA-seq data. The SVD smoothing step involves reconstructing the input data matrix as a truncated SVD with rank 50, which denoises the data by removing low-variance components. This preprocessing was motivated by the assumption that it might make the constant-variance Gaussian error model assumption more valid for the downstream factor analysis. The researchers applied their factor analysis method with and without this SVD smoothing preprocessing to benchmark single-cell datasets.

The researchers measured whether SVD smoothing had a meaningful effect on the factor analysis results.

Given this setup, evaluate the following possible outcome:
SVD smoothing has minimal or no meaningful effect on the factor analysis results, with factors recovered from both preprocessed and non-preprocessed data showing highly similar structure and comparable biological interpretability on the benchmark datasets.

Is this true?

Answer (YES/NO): YES